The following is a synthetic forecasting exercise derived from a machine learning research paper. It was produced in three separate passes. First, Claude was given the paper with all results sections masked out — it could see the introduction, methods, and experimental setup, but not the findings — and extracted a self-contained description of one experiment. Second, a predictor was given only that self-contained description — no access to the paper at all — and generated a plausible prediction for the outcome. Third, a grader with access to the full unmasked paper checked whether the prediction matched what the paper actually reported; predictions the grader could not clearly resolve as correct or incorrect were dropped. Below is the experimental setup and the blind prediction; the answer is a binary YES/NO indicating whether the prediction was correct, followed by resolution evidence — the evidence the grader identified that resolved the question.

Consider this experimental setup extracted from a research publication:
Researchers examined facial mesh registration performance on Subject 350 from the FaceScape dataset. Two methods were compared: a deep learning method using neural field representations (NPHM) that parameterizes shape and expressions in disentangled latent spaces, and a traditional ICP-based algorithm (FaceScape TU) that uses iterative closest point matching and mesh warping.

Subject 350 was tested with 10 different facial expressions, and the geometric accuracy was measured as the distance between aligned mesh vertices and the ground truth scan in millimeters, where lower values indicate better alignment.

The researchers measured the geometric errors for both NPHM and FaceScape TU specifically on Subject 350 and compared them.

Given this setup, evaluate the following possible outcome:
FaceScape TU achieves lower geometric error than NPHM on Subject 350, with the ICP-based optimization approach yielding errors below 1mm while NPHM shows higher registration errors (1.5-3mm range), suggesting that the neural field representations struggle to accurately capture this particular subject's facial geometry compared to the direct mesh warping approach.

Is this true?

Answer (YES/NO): NO